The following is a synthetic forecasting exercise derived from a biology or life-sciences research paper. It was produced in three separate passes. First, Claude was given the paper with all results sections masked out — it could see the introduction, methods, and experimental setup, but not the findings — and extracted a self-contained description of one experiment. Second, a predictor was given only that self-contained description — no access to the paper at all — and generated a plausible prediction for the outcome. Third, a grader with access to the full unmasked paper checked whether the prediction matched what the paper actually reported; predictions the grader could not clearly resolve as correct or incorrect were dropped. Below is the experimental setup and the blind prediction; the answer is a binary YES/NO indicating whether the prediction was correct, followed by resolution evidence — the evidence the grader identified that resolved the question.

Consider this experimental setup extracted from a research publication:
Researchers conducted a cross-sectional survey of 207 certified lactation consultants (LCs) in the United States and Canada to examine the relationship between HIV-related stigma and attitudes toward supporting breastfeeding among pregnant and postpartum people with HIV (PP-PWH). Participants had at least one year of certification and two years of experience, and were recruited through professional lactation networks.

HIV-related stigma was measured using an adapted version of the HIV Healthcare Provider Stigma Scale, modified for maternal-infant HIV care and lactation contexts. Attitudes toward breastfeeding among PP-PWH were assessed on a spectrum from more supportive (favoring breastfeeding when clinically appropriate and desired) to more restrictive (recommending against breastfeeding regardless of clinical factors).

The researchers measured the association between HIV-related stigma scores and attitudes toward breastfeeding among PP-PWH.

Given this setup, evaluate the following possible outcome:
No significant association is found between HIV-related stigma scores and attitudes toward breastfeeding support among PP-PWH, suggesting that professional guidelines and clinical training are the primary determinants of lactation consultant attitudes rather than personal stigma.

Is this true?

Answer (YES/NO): NO